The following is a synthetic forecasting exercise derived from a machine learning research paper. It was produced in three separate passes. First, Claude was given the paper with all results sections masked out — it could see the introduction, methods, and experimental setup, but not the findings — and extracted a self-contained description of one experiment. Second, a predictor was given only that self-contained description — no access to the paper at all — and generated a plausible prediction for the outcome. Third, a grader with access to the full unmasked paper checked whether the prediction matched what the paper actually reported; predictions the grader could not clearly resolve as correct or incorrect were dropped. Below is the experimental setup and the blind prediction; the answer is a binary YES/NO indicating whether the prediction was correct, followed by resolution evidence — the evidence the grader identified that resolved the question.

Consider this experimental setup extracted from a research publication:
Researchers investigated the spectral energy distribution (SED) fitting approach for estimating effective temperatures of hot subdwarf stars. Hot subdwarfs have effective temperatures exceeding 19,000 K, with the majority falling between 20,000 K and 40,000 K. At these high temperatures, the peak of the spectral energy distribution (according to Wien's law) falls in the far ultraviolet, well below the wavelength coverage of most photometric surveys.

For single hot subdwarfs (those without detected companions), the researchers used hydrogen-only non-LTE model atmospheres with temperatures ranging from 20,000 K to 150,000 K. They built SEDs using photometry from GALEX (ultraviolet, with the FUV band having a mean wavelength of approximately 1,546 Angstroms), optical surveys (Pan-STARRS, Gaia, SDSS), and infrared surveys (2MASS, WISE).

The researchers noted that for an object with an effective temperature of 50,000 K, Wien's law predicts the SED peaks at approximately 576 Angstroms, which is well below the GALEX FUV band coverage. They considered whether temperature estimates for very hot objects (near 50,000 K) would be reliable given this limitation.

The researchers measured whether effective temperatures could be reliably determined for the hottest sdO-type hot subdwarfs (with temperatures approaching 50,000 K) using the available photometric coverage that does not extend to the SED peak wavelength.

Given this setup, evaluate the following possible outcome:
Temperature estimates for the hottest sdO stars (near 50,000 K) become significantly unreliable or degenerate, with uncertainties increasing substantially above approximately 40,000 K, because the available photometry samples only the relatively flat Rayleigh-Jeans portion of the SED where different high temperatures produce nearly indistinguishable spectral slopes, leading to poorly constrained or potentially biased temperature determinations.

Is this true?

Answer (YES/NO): NO